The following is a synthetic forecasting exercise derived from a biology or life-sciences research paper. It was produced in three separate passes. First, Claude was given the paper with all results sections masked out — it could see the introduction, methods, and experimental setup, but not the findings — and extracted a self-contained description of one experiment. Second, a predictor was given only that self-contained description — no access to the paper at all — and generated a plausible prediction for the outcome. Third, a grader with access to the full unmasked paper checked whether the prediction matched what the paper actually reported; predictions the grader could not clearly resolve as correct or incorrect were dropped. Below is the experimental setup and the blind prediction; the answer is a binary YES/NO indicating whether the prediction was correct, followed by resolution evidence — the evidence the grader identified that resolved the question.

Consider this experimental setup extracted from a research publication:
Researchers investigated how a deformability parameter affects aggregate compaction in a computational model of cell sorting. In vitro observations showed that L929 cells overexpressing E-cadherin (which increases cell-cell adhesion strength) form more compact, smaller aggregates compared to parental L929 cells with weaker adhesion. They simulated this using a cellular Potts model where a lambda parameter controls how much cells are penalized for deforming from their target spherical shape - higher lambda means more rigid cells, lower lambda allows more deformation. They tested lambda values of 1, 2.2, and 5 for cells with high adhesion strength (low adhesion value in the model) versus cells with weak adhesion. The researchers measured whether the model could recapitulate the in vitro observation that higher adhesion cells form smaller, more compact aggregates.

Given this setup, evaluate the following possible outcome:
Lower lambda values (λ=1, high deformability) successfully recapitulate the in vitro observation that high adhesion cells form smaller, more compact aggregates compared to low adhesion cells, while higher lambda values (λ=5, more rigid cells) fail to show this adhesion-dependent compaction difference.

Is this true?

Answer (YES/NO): YES